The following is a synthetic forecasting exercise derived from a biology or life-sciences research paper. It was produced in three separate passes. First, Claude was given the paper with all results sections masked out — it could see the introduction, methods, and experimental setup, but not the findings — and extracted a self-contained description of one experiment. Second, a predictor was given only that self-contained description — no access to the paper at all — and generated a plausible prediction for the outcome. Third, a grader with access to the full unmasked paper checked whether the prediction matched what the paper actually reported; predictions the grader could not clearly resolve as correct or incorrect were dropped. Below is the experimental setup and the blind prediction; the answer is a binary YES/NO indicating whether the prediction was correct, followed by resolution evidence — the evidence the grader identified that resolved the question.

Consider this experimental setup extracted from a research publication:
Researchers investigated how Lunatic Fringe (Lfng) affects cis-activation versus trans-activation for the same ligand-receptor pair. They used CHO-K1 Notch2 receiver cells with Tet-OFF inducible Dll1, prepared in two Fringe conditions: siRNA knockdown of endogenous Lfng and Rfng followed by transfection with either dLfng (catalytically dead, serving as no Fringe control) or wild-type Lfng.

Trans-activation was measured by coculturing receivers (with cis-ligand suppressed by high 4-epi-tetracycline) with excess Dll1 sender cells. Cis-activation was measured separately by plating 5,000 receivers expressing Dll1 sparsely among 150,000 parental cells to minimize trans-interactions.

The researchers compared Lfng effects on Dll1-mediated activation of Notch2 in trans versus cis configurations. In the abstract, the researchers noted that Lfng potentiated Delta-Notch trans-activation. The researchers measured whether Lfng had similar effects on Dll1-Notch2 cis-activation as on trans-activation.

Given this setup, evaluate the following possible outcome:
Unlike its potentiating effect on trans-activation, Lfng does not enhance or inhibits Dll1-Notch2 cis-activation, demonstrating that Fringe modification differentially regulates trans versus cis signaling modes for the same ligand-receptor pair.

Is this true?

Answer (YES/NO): YES